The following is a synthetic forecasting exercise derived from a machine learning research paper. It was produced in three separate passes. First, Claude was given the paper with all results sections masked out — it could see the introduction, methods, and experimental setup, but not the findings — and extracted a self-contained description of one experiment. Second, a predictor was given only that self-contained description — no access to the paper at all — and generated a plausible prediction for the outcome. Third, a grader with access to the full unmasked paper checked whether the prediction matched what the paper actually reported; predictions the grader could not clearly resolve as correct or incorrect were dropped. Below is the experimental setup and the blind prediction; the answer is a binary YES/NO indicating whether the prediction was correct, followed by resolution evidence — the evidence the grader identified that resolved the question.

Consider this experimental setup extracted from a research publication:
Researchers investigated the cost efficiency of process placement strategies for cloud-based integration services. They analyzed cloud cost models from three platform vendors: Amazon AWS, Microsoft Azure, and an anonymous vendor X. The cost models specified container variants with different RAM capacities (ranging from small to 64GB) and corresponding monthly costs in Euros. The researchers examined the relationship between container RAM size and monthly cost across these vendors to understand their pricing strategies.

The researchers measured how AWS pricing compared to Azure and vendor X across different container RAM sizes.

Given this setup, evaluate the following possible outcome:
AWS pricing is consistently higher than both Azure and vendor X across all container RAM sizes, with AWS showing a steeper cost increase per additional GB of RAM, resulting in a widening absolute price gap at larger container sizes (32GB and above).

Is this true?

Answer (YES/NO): NO